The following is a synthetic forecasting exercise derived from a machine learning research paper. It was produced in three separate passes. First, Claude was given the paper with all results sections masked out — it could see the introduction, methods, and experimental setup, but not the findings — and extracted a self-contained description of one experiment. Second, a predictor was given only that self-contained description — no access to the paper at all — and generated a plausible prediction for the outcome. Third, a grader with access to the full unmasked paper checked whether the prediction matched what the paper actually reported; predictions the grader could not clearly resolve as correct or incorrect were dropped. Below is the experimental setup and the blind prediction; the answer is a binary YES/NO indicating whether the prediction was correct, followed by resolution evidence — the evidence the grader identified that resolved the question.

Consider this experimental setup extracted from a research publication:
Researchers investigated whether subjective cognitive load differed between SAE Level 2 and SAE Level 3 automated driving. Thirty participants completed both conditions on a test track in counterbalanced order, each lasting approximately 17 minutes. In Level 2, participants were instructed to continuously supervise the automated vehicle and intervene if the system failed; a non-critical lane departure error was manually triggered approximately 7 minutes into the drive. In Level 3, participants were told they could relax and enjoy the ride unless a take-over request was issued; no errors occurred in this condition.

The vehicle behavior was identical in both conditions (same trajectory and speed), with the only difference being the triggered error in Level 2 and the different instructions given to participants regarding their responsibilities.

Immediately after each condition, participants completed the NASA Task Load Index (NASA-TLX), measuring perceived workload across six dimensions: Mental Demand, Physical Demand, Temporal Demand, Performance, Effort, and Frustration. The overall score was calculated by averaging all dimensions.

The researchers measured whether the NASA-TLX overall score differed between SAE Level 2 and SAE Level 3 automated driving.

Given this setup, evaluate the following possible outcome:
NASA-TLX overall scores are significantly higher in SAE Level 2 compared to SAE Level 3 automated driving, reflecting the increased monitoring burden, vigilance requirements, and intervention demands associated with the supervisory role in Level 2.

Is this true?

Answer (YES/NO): YES